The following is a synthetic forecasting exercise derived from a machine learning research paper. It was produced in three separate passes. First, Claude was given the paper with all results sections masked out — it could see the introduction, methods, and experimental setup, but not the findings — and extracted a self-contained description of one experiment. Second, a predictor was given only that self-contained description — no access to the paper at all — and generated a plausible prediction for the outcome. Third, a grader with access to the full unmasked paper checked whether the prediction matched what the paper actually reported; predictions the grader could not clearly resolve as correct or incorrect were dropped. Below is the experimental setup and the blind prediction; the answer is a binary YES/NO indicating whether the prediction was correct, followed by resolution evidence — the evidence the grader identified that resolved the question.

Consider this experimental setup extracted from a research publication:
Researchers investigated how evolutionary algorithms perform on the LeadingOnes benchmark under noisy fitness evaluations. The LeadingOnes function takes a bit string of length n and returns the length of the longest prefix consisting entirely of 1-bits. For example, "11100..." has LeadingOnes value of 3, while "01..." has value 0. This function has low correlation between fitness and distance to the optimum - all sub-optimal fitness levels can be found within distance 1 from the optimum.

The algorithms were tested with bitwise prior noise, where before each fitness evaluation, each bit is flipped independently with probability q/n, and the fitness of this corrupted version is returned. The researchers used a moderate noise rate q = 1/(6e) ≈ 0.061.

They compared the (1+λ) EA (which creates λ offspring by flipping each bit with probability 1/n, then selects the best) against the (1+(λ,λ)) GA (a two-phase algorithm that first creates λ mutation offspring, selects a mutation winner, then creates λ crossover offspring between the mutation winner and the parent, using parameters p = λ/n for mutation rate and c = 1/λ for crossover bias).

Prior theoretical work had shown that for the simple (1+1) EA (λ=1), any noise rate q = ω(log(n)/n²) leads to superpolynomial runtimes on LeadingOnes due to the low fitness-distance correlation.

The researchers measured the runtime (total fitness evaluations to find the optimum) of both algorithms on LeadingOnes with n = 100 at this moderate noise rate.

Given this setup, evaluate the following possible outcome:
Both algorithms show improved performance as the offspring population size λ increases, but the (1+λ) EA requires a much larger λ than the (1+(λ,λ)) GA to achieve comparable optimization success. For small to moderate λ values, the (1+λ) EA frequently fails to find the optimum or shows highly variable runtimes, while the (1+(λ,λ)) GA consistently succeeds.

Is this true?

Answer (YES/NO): NO